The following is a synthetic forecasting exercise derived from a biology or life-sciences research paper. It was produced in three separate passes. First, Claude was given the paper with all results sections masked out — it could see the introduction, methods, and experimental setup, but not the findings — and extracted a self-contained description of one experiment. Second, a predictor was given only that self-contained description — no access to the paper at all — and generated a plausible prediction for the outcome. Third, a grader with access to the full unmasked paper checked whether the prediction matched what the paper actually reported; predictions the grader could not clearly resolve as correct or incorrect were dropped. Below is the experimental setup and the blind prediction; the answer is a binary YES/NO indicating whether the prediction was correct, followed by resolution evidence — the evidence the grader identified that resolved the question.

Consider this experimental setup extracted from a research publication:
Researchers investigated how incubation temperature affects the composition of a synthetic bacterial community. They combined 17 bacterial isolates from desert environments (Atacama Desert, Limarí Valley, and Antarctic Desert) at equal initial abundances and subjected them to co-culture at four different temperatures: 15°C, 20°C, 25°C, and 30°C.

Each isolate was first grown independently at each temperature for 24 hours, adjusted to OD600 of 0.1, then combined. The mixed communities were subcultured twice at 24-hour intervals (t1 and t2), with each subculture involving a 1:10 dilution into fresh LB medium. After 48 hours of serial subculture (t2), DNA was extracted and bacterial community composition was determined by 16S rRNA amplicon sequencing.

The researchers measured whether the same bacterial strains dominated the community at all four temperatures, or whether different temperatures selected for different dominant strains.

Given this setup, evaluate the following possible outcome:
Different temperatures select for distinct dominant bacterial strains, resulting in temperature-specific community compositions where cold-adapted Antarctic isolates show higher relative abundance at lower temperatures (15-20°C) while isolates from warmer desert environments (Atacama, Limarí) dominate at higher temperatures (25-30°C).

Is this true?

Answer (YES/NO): NO